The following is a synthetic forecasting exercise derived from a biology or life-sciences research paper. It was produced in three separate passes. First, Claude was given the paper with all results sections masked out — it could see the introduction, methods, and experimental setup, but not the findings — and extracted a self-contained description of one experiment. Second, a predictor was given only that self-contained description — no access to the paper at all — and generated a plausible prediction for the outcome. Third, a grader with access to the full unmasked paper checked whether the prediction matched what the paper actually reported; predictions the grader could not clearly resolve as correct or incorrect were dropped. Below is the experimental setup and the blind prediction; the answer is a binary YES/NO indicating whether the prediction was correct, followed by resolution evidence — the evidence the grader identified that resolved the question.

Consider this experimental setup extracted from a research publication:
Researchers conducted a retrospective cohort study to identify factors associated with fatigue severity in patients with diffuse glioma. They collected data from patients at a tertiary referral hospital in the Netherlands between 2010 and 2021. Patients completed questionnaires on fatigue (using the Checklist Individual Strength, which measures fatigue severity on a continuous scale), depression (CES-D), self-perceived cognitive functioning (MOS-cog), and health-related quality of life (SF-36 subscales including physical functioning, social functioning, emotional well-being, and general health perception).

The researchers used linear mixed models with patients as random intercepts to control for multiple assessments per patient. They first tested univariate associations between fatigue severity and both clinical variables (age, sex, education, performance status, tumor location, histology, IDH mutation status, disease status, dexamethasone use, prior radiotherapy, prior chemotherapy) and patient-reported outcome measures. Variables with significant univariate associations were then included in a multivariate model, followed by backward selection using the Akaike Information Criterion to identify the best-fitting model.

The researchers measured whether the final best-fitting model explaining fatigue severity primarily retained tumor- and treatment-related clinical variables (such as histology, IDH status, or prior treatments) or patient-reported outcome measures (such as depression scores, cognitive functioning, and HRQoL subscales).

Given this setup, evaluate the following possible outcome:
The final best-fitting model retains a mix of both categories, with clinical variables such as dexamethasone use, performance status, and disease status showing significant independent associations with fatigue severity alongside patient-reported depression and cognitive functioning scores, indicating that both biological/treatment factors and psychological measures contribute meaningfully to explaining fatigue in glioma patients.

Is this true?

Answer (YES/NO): NO